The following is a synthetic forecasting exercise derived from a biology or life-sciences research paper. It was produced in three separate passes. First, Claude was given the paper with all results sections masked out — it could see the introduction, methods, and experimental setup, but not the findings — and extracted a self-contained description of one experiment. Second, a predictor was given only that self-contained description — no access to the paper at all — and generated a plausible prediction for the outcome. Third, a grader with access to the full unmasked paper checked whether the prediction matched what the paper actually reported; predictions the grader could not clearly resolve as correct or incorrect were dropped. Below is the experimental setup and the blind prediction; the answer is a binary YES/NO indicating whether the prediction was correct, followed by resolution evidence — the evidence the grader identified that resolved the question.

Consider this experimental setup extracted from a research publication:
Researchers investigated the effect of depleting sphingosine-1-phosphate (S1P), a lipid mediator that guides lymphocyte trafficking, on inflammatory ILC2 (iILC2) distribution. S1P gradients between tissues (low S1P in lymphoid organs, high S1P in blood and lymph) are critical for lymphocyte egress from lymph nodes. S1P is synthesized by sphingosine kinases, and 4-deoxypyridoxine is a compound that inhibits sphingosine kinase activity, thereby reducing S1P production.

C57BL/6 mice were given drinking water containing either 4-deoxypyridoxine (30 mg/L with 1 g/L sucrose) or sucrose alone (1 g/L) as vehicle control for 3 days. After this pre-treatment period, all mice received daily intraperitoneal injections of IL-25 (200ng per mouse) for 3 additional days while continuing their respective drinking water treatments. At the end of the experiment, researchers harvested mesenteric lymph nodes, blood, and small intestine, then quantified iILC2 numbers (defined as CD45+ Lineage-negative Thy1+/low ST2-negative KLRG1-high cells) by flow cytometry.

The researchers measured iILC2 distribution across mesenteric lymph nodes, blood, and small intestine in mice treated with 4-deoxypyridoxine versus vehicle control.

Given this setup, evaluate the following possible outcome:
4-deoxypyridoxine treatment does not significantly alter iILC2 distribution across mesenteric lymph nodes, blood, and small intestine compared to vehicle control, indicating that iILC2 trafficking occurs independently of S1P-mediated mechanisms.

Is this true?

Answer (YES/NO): NO